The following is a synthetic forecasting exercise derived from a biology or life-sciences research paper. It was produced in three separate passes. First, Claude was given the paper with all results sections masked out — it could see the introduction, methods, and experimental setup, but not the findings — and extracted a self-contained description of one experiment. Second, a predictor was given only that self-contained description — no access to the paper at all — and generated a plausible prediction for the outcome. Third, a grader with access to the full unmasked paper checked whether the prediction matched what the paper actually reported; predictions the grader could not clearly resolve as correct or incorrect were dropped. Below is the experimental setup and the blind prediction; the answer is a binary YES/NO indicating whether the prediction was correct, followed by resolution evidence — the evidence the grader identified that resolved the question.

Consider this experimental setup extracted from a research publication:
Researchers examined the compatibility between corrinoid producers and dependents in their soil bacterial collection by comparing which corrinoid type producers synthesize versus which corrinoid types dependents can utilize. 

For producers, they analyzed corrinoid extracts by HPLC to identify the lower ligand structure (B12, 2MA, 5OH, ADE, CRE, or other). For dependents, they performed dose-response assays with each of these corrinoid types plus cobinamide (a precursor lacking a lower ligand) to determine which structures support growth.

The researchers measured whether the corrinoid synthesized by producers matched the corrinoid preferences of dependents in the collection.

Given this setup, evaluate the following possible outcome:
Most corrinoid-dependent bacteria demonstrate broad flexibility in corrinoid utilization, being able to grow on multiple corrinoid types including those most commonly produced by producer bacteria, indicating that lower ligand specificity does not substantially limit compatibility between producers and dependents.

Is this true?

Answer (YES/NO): YES